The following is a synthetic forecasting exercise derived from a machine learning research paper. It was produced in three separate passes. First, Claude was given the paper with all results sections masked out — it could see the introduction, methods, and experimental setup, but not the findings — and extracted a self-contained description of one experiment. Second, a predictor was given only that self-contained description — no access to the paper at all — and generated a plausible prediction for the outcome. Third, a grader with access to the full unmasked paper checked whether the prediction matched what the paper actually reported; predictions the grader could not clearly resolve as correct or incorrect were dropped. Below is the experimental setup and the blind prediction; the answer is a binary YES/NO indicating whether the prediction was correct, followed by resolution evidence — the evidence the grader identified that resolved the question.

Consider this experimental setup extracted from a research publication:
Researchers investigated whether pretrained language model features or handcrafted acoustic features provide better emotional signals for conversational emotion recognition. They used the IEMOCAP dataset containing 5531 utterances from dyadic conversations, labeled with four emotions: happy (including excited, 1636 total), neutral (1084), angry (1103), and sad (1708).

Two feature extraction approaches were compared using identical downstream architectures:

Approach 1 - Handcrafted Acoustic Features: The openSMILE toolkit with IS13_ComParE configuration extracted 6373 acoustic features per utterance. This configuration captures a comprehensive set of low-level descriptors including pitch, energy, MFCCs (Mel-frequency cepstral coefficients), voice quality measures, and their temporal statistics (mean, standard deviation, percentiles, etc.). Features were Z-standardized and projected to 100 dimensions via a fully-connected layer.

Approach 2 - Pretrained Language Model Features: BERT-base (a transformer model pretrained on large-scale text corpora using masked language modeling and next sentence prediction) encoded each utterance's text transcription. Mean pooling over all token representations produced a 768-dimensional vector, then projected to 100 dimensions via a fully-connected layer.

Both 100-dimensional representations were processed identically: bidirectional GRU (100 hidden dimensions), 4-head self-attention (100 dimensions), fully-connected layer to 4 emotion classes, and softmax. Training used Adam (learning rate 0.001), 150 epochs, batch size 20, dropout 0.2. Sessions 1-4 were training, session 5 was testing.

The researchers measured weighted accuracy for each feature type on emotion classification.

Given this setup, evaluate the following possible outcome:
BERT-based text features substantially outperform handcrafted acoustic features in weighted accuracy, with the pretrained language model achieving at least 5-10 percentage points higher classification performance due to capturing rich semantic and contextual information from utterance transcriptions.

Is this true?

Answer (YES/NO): YES